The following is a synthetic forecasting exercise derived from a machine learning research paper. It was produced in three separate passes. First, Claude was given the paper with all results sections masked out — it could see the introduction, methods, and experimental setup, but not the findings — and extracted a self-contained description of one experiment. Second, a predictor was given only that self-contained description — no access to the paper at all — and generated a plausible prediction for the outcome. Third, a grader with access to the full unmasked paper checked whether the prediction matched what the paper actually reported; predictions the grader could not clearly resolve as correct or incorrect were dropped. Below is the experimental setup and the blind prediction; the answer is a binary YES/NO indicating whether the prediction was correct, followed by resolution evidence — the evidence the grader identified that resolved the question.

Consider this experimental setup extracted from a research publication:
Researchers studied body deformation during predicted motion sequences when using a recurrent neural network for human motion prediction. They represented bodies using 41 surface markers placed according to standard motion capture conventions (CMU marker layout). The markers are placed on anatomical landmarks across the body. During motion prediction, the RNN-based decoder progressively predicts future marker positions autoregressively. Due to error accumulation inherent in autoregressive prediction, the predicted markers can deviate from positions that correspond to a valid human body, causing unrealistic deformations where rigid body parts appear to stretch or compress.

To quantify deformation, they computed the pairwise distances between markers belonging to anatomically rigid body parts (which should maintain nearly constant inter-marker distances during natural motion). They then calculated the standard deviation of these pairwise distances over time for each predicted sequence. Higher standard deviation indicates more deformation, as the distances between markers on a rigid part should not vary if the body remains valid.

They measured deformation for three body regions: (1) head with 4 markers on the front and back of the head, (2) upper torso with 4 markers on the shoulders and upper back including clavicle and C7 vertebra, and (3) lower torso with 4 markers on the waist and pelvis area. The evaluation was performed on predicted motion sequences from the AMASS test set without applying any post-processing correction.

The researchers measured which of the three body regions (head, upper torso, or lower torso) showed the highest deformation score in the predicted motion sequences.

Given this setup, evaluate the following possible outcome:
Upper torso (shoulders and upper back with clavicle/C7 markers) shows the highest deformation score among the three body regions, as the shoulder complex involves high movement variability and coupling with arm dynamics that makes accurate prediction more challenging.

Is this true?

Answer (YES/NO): YES